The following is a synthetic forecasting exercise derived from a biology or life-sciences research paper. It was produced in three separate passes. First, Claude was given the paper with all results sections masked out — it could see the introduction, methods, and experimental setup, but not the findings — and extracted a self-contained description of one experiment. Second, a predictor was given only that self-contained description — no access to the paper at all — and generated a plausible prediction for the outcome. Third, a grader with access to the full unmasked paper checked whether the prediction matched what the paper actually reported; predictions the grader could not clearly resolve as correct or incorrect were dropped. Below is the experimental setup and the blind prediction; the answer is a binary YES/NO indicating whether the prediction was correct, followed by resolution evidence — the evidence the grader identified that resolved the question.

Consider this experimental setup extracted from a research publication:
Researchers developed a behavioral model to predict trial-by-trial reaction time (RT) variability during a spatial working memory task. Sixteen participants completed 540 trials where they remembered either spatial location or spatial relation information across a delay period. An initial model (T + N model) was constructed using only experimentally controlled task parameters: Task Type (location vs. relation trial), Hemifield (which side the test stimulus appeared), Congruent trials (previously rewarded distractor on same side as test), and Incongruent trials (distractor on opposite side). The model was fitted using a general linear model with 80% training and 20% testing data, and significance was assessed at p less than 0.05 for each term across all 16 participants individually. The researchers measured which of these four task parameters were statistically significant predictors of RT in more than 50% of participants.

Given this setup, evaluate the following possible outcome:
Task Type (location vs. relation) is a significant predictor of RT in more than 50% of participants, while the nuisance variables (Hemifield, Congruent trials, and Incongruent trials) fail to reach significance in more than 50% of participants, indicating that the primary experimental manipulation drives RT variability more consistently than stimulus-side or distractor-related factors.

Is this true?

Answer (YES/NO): YES